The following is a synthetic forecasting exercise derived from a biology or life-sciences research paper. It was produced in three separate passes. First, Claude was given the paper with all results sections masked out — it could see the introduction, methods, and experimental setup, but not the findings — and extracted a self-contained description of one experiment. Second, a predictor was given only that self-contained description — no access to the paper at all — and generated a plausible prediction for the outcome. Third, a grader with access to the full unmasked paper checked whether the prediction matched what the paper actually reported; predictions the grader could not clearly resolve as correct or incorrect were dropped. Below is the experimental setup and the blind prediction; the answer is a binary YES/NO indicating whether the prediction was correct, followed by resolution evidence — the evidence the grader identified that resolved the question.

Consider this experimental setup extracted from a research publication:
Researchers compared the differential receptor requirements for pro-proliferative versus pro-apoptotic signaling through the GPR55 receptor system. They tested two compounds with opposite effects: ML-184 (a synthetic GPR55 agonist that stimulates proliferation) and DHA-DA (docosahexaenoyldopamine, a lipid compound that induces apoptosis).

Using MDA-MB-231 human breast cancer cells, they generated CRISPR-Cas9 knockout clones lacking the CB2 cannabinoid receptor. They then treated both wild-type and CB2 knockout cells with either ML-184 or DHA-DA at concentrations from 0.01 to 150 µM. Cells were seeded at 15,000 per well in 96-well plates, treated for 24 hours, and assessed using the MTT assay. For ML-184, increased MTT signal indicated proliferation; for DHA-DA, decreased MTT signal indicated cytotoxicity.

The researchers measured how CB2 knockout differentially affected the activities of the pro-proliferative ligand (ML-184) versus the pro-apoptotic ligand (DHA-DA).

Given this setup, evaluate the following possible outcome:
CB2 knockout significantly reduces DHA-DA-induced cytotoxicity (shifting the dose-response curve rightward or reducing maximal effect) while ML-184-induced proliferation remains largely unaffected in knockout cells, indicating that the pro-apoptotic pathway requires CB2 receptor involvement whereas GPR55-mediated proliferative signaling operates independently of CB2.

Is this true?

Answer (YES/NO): NO